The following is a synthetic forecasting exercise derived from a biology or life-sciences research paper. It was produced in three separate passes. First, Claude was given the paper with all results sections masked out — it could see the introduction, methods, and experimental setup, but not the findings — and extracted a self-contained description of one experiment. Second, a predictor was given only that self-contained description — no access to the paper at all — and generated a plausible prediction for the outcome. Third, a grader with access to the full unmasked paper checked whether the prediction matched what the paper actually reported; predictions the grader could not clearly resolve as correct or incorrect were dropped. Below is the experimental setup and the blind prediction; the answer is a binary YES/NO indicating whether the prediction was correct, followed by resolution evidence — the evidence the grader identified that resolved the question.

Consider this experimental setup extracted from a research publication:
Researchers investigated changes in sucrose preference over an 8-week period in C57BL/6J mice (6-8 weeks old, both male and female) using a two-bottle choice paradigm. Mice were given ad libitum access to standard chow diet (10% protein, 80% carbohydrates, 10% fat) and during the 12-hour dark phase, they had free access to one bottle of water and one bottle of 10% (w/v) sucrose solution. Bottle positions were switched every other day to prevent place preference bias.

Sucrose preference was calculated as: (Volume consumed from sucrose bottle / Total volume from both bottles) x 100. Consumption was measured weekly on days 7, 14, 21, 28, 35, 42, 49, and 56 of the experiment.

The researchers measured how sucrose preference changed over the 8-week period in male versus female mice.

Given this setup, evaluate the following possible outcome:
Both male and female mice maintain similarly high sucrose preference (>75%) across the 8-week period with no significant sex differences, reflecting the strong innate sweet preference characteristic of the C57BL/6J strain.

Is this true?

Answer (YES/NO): NO